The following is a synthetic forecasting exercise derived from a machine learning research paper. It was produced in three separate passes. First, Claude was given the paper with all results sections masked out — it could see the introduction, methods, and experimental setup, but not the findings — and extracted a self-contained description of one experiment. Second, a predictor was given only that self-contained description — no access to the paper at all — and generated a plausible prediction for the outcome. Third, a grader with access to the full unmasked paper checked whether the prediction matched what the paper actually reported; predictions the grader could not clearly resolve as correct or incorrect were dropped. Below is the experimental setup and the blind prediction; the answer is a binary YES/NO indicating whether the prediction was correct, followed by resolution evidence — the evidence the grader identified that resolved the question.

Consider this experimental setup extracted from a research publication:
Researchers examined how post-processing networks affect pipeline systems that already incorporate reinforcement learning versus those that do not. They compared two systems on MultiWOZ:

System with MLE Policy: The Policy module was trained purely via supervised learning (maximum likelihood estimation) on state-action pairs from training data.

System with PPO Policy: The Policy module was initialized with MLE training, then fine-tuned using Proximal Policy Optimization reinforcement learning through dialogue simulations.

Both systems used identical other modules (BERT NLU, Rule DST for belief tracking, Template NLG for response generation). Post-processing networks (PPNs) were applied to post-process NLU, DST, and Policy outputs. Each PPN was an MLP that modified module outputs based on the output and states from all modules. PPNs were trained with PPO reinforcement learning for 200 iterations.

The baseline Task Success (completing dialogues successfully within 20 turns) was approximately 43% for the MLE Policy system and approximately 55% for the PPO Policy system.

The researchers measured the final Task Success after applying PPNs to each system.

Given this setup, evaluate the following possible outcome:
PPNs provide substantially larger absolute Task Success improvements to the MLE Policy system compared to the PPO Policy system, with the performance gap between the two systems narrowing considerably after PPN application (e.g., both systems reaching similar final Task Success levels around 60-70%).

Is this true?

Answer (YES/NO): YES